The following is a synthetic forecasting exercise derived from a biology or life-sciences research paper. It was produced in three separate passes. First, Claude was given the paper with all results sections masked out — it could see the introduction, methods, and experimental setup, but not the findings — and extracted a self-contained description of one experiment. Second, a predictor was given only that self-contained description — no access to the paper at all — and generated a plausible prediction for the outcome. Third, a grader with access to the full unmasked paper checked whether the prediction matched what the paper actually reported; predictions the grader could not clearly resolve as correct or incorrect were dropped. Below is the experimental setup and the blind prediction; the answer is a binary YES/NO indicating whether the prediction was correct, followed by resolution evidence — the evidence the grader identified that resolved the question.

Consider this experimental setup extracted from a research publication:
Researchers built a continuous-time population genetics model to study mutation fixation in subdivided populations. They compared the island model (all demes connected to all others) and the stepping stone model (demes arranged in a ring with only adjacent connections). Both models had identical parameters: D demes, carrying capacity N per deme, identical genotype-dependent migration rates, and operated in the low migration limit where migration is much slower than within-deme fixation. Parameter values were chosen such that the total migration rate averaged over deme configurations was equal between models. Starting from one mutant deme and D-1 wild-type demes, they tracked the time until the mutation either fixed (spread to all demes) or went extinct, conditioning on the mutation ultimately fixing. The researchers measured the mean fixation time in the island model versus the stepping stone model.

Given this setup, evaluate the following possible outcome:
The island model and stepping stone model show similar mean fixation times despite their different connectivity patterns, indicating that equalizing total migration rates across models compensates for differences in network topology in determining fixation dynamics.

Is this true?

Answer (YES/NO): NO